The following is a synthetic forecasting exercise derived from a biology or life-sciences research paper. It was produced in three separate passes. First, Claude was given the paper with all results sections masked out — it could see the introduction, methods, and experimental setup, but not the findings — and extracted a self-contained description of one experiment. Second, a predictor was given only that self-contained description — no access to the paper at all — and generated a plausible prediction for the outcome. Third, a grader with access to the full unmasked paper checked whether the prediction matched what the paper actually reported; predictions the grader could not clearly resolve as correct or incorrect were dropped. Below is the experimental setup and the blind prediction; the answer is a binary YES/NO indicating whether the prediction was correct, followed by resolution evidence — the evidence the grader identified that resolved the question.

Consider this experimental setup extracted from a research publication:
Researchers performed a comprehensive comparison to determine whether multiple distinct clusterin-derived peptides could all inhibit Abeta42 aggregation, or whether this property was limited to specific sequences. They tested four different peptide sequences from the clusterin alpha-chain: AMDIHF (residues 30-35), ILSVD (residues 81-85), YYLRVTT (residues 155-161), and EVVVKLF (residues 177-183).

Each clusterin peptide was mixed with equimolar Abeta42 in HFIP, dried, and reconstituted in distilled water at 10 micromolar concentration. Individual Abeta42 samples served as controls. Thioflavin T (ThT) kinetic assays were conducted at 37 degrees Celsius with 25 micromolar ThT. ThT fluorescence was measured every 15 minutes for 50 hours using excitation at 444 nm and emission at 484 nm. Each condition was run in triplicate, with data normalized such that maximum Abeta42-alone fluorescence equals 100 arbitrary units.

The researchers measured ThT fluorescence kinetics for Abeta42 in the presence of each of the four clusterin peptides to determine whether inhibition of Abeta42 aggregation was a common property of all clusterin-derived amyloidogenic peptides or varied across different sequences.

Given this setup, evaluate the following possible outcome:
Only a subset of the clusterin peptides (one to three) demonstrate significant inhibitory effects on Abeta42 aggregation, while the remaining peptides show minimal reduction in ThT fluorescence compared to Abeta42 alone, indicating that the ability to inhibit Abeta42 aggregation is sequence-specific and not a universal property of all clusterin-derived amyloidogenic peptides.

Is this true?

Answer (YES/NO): NO